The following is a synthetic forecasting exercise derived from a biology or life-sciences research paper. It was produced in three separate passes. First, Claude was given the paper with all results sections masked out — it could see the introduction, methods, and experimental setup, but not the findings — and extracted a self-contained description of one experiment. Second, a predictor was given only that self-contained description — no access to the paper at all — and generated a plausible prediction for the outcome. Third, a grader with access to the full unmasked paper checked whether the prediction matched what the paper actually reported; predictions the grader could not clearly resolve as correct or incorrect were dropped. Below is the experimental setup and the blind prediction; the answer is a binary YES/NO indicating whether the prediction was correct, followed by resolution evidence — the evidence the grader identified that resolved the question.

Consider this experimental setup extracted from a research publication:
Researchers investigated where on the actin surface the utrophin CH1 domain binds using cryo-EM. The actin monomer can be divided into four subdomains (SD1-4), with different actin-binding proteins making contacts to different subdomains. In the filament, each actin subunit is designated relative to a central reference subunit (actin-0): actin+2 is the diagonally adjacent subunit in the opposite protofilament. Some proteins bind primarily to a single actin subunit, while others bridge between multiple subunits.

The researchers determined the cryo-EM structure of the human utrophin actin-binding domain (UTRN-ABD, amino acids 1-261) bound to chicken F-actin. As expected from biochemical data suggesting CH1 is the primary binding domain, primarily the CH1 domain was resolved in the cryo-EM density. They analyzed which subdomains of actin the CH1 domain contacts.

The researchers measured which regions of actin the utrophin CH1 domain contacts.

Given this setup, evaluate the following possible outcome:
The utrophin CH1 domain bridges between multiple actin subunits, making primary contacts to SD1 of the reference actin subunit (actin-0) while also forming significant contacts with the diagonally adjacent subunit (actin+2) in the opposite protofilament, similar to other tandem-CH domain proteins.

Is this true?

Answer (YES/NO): NO